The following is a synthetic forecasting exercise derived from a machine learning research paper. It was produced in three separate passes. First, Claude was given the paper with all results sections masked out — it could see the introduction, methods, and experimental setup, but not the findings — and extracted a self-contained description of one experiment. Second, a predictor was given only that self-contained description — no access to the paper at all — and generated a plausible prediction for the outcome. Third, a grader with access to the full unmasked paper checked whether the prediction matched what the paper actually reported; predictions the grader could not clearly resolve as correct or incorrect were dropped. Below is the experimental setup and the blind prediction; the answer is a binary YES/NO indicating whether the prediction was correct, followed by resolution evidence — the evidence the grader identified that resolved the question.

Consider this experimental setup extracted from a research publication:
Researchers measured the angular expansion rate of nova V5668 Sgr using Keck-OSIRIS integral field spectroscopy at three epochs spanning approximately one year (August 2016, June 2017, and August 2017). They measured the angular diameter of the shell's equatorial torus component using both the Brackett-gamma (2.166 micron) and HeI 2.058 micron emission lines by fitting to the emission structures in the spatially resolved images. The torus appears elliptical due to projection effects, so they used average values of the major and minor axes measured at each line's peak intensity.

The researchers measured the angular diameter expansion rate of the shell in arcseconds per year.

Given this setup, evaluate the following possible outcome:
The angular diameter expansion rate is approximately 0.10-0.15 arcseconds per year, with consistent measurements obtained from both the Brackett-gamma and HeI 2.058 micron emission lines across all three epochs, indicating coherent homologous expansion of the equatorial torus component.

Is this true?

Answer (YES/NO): NO